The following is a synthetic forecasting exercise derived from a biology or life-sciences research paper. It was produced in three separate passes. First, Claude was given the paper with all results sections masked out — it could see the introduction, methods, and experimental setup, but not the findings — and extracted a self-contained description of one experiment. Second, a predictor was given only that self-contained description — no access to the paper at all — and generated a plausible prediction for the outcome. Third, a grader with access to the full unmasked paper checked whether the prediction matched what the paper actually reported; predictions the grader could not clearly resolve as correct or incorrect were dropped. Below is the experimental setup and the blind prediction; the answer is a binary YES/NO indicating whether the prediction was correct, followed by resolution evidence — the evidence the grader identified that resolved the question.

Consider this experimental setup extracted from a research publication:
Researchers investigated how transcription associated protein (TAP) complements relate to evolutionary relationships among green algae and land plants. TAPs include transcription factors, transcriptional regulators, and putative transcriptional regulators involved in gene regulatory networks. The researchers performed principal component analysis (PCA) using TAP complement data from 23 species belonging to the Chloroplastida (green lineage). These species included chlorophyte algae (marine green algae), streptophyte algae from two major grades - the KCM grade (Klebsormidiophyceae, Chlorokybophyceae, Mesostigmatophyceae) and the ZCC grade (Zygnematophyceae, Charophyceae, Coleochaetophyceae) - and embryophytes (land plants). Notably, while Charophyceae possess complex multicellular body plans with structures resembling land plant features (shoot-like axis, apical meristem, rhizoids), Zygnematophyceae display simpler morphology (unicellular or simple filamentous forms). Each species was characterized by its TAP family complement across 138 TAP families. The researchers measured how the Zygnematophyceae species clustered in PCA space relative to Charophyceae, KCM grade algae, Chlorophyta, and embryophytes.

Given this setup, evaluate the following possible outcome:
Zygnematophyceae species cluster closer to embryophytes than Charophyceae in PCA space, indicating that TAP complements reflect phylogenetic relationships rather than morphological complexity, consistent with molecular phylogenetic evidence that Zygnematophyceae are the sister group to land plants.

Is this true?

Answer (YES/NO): YES